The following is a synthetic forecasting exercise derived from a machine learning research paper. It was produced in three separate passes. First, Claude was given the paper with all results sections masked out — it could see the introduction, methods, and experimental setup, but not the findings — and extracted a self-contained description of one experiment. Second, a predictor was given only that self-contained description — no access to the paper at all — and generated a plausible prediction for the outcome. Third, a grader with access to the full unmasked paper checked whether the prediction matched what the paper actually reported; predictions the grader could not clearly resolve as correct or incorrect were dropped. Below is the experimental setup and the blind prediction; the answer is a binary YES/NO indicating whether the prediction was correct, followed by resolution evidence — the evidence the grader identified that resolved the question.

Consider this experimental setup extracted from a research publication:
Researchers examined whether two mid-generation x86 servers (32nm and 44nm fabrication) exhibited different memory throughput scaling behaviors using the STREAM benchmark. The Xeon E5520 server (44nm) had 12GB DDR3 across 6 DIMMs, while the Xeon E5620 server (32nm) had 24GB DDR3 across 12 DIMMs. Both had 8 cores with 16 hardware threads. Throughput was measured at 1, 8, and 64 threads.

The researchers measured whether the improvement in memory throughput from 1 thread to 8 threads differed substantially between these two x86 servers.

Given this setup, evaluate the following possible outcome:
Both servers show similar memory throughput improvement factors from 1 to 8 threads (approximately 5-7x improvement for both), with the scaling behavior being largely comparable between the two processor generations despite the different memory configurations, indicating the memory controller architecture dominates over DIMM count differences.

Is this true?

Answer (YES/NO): NO